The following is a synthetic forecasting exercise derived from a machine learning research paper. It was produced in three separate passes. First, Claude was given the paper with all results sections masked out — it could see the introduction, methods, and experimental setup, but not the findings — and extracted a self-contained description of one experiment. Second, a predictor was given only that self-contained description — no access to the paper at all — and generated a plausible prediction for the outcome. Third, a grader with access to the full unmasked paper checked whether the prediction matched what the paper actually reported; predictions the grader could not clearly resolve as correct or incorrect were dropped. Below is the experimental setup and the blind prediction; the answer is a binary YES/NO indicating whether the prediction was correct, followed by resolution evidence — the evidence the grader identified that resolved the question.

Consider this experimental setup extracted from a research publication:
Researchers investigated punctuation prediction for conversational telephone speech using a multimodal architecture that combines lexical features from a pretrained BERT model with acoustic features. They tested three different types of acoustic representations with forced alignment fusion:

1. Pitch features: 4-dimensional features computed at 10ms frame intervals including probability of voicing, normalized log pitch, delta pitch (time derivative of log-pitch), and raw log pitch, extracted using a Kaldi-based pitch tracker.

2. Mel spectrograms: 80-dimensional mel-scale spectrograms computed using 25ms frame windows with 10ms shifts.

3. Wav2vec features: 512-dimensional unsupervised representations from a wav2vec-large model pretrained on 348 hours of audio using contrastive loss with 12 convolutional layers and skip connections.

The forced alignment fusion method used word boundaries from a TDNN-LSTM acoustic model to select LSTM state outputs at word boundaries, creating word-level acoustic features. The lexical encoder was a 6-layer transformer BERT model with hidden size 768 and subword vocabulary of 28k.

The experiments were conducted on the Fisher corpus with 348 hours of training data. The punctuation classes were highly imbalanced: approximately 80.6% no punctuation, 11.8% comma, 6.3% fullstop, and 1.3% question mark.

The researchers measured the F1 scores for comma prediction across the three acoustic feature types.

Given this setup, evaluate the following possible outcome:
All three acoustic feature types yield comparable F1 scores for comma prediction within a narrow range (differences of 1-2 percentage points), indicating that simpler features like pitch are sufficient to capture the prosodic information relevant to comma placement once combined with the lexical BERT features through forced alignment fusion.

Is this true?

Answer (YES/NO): YES